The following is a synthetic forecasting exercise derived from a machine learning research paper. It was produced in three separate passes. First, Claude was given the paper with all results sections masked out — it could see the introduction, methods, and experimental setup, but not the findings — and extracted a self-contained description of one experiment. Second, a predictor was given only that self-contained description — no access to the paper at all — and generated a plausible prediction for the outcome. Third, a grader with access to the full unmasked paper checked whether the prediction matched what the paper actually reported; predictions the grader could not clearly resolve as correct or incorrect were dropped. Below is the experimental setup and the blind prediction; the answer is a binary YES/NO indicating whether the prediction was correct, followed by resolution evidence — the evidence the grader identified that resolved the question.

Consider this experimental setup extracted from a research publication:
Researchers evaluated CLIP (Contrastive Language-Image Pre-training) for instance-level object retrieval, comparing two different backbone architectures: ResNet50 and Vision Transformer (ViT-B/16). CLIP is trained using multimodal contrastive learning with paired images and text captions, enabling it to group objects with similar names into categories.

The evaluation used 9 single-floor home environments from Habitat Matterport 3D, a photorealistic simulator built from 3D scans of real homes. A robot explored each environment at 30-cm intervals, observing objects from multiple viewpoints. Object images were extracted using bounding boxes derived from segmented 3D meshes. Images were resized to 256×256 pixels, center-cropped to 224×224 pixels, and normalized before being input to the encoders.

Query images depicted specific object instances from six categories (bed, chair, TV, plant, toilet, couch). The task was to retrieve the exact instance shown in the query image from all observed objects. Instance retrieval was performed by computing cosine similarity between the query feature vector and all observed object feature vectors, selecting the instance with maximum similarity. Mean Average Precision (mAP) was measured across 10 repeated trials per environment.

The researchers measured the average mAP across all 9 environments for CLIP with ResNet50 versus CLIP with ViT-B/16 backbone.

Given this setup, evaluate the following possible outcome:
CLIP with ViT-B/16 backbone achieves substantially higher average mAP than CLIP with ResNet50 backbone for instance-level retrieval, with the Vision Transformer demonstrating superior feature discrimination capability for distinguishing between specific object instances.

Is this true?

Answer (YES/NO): NO